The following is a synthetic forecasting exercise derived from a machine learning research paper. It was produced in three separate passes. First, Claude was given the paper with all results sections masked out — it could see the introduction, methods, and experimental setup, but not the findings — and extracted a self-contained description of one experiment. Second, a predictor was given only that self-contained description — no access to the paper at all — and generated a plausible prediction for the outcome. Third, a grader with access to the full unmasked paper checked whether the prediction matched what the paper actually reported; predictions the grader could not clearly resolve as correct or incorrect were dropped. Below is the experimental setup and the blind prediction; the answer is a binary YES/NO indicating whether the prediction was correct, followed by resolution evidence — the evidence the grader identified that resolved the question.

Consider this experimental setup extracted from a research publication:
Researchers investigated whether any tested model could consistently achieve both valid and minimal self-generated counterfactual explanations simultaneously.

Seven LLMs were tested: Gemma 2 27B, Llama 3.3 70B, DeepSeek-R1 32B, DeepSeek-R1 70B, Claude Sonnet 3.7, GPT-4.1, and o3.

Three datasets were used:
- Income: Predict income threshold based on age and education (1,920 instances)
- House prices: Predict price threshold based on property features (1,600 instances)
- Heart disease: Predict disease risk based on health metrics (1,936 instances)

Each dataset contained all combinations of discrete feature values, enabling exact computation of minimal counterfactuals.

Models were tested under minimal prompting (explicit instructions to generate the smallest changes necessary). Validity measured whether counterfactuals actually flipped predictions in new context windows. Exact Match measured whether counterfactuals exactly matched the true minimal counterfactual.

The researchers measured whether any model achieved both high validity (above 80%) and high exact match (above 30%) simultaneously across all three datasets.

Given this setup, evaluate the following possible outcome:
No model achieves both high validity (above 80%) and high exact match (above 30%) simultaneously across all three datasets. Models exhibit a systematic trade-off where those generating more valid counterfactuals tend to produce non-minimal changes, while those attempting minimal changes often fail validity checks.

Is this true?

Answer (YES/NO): YES